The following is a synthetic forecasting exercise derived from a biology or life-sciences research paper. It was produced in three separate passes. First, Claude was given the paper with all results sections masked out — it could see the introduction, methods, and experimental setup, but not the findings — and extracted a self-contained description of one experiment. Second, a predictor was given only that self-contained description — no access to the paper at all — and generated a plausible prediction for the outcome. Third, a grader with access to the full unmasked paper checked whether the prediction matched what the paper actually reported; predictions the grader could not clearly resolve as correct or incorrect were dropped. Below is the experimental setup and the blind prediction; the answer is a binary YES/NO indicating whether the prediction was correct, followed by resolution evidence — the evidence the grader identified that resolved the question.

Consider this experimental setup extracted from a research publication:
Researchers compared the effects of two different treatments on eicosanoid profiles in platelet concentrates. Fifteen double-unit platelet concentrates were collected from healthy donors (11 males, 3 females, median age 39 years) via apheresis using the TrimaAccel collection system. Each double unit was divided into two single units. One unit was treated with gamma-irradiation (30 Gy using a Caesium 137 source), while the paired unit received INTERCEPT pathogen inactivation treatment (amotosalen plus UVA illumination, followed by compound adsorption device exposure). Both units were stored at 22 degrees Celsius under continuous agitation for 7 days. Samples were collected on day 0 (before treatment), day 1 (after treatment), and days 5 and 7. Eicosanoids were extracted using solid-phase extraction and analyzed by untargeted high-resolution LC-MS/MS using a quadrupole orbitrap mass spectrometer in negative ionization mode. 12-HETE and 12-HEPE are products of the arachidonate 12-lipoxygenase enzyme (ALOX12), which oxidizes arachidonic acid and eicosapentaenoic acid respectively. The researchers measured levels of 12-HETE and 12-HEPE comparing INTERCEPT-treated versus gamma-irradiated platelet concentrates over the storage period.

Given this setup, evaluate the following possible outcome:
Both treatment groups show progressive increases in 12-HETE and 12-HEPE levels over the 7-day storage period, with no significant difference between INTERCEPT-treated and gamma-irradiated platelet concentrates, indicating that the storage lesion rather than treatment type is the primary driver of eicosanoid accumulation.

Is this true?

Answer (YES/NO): NO